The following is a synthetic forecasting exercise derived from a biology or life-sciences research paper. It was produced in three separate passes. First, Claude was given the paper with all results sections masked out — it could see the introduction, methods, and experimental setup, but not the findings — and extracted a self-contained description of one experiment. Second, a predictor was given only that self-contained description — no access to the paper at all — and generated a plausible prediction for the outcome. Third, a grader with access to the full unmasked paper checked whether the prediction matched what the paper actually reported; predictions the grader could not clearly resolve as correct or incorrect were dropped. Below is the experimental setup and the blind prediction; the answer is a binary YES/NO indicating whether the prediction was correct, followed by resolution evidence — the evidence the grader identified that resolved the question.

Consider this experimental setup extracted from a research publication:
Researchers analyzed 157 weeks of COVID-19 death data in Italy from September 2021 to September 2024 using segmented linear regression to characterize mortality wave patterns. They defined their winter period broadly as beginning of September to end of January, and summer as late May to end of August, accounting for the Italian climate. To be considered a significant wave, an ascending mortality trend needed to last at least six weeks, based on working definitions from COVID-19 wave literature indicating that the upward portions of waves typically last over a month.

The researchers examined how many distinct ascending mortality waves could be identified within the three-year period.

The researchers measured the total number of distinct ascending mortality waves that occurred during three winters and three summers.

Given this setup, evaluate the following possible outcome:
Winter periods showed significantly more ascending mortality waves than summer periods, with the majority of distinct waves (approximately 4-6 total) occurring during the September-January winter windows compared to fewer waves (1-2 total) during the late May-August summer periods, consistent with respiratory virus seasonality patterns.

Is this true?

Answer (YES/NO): NO